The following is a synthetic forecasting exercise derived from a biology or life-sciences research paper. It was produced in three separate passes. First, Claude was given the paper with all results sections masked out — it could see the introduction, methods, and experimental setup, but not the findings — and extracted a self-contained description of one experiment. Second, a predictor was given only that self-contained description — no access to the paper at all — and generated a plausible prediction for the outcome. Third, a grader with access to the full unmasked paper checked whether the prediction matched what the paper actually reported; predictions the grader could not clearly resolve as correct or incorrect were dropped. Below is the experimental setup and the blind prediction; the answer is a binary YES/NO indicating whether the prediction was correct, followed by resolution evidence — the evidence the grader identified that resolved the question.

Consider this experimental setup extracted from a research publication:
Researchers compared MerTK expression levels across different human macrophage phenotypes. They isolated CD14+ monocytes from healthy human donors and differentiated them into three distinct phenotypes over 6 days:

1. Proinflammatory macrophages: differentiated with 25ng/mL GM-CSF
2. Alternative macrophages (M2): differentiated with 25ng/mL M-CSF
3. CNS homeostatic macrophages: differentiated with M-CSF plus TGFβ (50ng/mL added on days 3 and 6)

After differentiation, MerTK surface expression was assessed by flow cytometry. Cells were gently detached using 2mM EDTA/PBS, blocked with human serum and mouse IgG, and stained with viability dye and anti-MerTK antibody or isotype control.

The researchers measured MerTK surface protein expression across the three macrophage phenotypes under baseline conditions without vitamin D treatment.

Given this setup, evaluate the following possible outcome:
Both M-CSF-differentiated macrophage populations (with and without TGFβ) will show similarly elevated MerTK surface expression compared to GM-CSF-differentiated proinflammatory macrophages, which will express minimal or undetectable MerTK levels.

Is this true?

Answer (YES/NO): NO